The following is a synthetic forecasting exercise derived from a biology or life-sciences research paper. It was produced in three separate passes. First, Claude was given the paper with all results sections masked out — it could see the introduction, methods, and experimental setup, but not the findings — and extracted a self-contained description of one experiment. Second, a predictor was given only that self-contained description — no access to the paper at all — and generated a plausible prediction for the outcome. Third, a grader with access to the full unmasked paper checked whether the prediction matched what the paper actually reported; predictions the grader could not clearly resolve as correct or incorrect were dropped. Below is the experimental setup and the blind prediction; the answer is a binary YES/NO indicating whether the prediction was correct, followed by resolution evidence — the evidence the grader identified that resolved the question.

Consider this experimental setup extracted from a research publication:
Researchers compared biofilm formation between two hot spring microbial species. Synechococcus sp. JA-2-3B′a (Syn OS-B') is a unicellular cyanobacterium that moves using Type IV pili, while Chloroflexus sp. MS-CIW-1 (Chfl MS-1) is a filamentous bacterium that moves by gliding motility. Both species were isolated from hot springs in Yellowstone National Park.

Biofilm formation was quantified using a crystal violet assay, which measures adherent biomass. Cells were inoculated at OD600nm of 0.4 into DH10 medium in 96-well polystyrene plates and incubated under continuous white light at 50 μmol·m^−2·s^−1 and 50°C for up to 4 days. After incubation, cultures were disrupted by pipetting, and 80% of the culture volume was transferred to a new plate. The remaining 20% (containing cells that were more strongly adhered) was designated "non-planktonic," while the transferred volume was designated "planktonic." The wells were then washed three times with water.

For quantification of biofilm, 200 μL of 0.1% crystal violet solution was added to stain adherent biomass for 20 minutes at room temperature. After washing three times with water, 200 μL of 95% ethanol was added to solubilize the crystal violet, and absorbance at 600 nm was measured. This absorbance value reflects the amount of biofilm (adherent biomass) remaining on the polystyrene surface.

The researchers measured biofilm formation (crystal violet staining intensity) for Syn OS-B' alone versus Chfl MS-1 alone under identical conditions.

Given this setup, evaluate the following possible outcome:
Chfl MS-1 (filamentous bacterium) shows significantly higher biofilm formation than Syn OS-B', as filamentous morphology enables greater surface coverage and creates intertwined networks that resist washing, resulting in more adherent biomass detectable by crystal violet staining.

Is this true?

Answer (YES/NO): YES